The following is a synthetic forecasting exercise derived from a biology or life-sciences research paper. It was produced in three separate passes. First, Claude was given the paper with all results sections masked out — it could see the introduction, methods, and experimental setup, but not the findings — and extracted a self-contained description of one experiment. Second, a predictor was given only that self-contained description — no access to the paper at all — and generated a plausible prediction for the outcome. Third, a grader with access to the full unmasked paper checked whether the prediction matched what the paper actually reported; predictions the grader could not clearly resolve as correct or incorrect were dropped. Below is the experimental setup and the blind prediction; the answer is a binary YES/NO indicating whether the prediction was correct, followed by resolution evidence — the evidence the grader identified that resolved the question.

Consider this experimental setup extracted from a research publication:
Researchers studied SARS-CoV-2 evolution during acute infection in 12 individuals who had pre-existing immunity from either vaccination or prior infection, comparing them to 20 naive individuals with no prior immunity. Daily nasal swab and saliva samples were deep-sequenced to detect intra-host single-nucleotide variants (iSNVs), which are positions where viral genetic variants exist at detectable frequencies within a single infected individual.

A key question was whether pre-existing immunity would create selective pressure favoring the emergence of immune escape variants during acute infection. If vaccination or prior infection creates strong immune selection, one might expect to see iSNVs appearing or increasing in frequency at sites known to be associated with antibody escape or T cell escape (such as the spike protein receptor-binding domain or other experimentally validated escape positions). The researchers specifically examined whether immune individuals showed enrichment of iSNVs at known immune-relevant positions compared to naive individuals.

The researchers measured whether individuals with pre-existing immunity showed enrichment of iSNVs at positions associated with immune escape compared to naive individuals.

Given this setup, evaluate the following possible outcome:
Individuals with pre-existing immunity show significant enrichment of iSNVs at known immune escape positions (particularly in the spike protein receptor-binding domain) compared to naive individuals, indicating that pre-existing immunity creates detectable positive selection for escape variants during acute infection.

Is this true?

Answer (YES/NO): NO